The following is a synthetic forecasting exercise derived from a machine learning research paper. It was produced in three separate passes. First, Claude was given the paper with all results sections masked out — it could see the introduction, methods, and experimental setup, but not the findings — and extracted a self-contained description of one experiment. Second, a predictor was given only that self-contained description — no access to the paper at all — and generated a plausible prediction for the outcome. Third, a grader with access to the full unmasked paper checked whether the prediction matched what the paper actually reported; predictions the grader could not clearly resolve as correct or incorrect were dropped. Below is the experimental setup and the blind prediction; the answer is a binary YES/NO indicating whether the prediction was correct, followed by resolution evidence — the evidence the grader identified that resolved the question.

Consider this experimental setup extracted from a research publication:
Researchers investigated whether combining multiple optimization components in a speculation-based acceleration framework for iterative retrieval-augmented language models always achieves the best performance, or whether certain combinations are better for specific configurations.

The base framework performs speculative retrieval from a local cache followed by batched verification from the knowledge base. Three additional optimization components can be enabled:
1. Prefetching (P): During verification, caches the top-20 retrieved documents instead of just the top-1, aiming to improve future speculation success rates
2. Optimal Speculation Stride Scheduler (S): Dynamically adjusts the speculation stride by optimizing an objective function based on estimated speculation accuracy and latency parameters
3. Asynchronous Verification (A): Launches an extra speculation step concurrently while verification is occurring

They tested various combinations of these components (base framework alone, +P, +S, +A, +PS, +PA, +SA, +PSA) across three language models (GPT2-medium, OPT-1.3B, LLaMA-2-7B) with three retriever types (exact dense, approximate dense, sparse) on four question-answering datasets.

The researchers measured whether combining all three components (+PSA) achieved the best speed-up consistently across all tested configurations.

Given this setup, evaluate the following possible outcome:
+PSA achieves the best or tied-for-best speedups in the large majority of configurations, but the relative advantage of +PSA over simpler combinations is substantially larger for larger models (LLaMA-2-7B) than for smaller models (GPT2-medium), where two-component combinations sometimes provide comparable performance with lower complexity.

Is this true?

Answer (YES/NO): NO